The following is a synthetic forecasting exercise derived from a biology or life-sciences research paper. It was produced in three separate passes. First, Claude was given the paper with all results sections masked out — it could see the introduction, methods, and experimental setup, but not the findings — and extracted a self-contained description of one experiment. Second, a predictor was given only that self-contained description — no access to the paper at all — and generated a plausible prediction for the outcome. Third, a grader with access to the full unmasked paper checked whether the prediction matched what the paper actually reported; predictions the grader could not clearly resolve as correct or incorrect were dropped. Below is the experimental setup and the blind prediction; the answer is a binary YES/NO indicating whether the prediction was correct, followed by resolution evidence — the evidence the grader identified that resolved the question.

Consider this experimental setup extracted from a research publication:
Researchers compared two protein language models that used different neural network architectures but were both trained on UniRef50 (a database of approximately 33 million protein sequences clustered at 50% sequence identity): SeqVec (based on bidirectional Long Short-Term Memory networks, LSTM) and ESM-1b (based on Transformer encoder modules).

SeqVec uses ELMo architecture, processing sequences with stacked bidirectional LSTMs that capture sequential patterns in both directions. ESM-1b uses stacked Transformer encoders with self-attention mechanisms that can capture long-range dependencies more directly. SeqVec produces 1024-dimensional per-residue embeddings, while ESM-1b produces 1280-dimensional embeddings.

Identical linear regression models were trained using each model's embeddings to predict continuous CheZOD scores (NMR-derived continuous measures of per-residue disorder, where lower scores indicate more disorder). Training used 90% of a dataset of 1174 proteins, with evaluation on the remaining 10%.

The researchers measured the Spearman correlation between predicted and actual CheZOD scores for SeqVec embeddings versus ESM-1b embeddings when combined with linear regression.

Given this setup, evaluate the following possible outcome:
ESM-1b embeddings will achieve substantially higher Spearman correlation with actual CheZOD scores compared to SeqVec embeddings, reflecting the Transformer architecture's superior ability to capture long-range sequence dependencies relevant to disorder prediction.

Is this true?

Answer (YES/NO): YES